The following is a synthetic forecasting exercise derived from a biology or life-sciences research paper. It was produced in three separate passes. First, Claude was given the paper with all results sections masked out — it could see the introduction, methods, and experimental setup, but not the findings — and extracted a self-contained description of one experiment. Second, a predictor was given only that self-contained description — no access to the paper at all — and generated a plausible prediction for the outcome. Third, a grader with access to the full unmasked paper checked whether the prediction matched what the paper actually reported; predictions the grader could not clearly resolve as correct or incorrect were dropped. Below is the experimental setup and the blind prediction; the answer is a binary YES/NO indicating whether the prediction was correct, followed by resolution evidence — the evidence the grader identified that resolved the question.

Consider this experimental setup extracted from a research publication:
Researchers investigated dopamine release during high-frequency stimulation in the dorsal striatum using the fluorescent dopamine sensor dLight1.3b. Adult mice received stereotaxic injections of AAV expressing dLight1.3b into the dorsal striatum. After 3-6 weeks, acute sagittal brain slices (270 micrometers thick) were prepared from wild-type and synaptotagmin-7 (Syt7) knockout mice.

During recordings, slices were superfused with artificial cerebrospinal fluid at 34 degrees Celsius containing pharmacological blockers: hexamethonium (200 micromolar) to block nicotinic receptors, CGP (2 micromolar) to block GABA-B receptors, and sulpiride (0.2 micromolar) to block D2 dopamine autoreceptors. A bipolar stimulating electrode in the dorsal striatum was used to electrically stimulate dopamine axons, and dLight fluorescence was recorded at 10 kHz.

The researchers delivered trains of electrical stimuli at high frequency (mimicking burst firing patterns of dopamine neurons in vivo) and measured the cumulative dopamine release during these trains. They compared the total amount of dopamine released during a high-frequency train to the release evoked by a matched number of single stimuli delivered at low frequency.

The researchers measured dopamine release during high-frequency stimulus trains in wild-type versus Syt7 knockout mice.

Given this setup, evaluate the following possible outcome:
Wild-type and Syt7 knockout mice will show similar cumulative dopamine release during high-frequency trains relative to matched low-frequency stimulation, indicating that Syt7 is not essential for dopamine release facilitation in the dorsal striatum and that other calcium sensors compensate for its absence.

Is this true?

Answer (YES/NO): NO